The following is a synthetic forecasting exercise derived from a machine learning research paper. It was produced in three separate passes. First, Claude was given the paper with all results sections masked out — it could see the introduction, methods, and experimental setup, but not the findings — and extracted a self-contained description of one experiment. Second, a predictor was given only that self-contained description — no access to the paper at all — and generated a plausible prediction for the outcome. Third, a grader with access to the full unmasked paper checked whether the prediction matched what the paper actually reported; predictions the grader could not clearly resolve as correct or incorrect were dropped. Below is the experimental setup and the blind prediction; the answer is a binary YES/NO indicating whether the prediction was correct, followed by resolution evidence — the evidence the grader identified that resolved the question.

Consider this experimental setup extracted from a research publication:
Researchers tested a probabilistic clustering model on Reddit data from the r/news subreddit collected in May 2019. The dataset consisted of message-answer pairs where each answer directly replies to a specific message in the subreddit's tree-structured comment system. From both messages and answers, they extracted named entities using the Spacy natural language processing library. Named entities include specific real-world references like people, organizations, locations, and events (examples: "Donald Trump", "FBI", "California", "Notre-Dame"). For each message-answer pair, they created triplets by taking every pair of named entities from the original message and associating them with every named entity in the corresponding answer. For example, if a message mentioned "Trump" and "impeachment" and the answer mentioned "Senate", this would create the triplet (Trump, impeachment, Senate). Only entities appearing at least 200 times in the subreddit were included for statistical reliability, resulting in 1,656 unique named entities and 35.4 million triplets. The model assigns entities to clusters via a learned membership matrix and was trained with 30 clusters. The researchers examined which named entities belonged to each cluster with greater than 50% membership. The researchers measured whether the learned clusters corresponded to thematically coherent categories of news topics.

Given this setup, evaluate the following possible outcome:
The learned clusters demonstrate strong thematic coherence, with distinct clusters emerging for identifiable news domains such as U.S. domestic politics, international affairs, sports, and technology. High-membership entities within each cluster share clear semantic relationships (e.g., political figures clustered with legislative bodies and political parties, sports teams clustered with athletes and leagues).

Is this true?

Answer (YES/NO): NO